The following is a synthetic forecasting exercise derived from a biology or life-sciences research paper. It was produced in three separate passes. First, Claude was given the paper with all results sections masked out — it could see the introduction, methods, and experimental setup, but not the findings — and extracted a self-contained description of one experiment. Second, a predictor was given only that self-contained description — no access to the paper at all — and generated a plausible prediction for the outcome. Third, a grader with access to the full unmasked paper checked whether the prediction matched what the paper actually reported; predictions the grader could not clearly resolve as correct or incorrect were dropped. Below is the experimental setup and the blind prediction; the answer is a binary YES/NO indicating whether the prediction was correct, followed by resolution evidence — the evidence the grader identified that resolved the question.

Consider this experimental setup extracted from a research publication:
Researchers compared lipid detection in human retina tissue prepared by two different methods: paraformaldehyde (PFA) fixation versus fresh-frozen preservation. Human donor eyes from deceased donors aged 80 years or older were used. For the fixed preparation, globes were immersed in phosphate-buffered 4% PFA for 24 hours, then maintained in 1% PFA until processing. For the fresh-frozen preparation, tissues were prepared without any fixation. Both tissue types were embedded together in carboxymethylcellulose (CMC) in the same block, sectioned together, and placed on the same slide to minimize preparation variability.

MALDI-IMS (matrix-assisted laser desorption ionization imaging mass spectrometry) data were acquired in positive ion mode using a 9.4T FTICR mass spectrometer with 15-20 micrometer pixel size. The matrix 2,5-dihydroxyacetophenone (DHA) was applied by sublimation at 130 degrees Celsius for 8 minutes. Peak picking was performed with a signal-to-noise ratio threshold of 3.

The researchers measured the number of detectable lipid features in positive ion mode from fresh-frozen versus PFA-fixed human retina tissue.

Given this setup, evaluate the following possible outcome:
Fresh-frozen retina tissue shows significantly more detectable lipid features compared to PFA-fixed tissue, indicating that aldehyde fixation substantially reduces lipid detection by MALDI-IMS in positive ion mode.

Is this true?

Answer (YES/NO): NO